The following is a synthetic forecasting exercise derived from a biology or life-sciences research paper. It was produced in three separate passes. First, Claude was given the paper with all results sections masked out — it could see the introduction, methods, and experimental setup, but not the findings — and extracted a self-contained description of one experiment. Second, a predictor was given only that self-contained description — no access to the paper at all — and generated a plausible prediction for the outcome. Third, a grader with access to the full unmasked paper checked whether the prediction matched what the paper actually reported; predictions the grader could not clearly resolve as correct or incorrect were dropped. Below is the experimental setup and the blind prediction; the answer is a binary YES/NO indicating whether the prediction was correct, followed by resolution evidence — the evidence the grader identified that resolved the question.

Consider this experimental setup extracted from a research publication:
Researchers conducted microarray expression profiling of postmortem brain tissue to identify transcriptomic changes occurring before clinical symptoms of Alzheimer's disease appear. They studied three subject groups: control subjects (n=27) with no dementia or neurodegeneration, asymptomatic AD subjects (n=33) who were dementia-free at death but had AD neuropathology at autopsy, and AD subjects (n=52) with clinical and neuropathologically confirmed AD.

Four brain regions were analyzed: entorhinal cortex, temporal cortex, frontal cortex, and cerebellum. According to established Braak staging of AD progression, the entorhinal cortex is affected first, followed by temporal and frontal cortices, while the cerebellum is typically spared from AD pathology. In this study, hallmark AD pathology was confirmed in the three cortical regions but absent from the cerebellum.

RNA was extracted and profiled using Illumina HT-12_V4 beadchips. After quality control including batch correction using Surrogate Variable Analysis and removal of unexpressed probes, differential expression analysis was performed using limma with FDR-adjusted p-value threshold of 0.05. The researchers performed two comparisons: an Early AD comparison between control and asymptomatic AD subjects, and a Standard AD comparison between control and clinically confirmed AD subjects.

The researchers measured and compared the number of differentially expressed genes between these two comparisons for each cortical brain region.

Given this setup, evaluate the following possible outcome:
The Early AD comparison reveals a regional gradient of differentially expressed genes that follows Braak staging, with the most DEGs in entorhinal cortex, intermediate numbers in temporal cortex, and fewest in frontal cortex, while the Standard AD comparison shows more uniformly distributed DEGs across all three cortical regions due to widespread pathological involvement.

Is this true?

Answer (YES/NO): NO